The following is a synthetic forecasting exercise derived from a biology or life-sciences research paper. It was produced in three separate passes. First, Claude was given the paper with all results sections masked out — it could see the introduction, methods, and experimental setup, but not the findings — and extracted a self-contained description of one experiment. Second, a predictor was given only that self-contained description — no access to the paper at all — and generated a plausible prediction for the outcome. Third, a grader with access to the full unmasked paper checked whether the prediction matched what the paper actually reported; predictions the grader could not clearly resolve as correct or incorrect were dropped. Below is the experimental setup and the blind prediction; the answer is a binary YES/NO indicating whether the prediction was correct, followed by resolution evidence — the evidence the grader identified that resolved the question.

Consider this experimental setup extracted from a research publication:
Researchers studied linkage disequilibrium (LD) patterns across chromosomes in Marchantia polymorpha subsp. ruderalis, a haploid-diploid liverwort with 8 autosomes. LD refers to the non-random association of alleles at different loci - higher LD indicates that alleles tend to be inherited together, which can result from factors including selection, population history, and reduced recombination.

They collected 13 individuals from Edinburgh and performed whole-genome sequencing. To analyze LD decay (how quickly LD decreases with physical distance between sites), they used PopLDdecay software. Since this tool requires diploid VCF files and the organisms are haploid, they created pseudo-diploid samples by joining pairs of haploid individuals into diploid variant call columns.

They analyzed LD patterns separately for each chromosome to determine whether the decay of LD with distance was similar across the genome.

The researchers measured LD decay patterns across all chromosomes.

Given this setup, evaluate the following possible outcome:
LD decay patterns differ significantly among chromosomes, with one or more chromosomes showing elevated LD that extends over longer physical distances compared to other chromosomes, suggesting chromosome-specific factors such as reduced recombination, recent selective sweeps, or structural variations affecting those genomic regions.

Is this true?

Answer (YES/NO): YES